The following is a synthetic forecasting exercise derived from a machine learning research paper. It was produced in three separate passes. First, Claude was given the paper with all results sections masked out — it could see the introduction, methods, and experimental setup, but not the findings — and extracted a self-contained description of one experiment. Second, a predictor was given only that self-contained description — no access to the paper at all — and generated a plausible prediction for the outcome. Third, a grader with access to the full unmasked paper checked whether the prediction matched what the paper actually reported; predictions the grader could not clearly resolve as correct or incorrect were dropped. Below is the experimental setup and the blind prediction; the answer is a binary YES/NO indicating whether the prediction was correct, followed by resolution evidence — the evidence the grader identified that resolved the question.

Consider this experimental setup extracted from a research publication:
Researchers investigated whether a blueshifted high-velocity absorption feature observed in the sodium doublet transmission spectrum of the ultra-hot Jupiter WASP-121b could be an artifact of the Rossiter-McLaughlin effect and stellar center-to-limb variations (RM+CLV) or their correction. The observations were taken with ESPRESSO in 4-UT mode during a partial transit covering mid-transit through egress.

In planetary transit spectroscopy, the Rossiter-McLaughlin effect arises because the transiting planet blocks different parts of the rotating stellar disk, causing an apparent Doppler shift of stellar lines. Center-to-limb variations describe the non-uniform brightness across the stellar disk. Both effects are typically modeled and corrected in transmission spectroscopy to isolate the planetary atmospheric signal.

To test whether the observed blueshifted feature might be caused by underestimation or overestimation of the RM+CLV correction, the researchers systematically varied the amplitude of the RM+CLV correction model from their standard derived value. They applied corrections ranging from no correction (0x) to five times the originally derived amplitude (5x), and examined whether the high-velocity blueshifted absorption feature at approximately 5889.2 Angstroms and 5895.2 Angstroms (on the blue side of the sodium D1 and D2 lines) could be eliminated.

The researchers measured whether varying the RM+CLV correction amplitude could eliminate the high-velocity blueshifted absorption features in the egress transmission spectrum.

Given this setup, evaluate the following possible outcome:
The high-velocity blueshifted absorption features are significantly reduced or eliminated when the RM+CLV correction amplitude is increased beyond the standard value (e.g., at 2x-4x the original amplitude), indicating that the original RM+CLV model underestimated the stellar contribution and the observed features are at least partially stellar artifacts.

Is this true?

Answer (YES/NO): NO